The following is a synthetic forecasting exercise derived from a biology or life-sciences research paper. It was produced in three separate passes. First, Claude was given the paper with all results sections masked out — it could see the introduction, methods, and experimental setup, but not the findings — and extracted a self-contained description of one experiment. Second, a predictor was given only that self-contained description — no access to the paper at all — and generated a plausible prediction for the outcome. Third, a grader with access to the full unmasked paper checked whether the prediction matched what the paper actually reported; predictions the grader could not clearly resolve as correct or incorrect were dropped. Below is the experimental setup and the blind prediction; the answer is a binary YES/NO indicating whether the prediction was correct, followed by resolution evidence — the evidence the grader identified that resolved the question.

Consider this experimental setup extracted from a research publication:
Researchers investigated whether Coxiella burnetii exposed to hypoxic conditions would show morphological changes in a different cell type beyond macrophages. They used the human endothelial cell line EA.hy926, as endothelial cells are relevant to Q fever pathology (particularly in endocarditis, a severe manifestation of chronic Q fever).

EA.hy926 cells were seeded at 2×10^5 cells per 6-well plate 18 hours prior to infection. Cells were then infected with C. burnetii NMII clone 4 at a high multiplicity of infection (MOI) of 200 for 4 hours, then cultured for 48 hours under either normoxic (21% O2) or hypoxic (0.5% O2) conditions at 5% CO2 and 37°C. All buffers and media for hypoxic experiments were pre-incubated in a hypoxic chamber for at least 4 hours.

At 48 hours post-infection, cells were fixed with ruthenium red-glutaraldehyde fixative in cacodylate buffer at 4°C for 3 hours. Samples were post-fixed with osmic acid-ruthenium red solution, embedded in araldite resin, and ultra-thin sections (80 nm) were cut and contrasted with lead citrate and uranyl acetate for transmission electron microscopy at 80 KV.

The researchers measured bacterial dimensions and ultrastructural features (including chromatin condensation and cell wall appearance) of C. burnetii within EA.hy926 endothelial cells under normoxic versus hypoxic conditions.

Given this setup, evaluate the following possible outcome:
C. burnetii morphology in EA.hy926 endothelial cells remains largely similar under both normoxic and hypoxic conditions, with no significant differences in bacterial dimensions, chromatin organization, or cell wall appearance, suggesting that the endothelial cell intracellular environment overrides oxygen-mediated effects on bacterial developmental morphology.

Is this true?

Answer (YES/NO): NO